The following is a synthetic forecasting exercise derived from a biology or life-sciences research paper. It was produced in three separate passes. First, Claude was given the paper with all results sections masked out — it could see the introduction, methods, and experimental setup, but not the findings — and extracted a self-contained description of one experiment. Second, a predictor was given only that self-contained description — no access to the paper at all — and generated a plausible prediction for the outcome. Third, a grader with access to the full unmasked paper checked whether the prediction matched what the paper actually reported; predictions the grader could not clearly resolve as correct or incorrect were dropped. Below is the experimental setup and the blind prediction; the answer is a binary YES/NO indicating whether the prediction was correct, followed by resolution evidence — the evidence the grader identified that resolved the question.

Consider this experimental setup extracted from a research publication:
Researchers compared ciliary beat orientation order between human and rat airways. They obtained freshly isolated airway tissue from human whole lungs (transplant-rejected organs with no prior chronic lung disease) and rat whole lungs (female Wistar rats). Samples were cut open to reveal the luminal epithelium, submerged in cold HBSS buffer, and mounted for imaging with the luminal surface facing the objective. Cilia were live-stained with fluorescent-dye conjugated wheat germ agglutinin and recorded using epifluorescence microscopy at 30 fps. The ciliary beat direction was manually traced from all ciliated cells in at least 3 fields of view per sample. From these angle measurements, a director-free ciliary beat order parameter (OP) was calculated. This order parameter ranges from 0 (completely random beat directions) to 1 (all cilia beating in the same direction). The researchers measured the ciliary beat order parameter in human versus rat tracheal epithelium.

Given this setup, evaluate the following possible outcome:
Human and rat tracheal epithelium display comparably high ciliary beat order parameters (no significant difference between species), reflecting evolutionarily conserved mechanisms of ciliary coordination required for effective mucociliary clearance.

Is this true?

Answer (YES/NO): YES